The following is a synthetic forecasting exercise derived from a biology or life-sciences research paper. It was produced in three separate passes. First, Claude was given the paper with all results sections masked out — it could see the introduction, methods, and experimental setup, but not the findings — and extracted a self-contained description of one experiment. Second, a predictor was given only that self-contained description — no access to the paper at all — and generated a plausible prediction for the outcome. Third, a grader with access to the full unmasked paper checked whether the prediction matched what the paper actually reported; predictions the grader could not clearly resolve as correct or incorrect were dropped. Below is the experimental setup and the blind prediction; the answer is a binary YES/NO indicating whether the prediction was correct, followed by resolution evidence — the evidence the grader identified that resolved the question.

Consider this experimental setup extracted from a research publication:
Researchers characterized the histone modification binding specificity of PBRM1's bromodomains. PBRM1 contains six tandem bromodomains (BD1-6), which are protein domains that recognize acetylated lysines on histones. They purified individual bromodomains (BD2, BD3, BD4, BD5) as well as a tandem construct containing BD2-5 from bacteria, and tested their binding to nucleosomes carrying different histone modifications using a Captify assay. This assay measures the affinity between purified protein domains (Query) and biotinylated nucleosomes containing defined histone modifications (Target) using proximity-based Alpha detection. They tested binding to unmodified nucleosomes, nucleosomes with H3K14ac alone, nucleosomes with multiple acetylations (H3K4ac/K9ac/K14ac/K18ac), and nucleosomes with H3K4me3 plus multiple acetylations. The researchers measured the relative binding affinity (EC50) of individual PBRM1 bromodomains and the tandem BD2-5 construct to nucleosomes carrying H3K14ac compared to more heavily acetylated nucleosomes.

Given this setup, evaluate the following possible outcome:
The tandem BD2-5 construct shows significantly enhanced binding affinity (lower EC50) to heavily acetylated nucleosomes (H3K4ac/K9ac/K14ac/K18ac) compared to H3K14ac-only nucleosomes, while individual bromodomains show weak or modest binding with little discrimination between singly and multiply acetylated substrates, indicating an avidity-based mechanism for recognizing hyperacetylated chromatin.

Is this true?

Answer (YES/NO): NO